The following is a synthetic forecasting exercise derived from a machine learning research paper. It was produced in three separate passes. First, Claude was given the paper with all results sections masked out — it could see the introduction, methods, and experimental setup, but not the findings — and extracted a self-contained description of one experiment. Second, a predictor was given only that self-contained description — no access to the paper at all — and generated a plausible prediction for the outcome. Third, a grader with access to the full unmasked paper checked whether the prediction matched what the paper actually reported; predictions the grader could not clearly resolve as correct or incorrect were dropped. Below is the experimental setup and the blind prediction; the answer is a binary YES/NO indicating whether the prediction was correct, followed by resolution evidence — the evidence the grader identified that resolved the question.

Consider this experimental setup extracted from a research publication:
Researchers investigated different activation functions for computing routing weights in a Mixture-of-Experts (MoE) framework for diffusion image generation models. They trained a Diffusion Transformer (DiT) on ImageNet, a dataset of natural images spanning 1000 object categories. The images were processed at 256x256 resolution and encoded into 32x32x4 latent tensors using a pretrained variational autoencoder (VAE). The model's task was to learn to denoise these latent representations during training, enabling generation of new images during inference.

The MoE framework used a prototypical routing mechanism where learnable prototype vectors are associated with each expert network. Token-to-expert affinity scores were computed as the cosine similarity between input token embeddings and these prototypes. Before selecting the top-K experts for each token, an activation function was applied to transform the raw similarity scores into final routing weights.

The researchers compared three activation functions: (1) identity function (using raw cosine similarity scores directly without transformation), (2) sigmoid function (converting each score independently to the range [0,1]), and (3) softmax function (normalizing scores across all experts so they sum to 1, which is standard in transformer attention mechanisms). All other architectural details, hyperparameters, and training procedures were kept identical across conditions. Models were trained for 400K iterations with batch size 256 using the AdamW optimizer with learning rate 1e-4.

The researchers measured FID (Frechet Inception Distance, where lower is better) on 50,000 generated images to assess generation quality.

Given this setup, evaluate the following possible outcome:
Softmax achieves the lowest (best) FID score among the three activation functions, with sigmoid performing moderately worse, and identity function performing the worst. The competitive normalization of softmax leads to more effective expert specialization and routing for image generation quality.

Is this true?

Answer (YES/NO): NO